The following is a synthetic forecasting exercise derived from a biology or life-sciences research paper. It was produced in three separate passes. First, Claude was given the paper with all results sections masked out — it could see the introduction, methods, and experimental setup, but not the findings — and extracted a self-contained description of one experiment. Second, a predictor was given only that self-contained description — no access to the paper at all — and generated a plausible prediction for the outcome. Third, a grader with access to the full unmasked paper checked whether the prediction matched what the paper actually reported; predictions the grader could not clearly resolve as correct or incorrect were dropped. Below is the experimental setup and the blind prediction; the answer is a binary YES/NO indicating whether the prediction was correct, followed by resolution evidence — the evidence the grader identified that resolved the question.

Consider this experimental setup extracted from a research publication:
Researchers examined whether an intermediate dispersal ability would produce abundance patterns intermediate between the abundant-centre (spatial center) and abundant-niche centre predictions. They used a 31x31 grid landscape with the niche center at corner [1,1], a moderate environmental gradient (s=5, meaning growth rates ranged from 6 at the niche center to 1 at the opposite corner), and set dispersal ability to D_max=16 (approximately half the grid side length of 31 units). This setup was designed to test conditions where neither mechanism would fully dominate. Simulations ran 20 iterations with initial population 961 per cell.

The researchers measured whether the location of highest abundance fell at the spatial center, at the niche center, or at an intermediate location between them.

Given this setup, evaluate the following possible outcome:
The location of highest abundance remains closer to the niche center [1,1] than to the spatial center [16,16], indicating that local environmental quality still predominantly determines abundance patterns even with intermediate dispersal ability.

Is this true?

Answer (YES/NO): YES